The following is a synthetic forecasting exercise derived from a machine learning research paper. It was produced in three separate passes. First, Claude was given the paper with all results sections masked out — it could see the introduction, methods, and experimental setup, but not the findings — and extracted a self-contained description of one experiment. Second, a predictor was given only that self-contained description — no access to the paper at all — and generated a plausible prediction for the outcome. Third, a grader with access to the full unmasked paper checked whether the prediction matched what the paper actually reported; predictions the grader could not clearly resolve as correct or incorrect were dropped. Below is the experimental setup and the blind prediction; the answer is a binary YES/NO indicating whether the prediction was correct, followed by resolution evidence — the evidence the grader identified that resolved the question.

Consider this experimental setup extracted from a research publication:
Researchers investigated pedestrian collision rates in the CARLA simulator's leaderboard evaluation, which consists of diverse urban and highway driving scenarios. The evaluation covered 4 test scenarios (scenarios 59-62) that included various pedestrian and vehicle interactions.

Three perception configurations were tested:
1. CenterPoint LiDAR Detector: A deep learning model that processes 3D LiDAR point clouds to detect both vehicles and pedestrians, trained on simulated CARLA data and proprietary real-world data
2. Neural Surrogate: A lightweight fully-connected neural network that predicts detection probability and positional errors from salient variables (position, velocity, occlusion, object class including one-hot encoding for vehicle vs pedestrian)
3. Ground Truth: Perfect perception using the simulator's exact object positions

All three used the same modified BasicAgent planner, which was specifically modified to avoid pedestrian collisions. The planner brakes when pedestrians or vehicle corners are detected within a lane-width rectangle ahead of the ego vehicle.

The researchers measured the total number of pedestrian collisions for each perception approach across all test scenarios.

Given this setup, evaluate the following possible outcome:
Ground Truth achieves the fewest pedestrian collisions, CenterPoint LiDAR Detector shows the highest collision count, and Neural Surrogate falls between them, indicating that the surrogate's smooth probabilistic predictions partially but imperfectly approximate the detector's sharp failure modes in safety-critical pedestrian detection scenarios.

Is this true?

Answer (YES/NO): NO